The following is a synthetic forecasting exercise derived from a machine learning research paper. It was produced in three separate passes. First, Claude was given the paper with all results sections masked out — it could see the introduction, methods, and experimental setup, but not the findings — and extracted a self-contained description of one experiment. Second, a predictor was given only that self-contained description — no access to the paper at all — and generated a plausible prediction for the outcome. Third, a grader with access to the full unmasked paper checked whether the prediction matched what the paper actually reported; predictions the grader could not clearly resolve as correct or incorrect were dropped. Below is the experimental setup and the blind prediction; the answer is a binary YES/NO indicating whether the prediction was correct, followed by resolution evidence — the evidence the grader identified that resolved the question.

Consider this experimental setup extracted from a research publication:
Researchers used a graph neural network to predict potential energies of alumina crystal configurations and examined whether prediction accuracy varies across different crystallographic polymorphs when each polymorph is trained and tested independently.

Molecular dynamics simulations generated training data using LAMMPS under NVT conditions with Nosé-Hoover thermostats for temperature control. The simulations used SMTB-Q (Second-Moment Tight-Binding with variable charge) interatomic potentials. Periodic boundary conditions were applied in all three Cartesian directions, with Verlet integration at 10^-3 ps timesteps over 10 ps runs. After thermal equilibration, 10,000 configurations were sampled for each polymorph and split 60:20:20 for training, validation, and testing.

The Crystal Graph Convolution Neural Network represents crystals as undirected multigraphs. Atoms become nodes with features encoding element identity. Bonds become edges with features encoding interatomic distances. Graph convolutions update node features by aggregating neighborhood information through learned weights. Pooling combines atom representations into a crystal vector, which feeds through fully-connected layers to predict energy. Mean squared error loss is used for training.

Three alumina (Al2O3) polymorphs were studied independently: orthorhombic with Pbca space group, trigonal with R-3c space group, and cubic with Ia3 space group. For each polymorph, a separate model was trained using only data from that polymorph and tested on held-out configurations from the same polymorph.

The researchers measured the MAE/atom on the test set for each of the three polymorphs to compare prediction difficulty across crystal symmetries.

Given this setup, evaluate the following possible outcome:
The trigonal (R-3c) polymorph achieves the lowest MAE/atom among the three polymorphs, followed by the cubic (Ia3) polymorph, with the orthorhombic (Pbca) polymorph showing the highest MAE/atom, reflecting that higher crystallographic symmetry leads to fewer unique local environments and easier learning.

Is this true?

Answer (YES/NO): NO